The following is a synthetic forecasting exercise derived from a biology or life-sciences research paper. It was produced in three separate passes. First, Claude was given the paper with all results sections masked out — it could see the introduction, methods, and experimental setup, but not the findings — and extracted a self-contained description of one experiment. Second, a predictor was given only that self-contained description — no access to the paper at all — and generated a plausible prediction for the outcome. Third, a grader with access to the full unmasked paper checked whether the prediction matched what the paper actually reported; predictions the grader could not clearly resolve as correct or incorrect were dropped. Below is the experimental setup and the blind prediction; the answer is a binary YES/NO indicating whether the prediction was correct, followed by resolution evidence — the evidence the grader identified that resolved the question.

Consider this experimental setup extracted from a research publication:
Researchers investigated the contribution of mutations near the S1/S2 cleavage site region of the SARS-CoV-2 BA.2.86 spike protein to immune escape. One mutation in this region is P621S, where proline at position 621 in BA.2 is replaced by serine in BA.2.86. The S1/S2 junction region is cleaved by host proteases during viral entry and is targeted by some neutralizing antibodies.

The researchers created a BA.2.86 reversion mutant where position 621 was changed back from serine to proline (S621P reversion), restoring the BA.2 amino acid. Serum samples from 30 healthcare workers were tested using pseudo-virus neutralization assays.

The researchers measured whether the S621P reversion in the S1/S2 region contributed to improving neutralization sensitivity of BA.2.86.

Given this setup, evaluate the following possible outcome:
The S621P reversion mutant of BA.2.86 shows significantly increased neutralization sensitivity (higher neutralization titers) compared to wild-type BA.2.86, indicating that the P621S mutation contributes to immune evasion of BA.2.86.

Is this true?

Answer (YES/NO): YES